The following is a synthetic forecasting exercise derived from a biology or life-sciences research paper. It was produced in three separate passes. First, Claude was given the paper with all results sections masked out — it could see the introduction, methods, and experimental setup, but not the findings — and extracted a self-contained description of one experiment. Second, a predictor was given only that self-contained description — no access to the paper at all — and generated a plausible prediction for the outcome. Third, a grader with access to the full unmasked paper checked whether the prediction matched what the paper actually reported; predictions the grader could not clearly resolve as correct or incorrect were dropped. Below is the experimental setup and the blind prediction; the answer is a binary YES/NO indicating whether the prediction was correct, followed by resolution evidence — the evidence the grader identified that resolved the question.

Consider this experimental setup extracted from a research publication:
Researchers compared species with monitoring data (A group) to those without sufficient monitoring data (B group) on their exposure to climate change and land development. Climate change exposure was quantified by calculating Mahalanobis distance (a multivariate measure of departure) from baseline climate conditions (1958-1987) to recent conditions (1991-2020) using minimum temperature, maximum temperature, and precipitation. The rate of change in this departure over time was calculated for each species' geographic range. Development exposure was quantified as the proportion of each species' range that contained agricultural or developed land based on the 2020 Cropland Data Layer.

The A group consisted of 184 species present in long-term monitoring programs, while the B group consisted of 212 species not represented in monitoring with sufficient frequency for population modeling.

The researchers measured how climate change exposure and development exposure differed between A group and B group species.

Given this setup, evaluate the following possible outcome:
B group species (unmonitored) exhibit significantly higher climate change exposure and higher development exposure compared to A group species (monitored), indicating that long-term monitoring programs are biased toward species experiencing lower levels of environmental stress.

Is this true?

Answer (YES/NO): NO